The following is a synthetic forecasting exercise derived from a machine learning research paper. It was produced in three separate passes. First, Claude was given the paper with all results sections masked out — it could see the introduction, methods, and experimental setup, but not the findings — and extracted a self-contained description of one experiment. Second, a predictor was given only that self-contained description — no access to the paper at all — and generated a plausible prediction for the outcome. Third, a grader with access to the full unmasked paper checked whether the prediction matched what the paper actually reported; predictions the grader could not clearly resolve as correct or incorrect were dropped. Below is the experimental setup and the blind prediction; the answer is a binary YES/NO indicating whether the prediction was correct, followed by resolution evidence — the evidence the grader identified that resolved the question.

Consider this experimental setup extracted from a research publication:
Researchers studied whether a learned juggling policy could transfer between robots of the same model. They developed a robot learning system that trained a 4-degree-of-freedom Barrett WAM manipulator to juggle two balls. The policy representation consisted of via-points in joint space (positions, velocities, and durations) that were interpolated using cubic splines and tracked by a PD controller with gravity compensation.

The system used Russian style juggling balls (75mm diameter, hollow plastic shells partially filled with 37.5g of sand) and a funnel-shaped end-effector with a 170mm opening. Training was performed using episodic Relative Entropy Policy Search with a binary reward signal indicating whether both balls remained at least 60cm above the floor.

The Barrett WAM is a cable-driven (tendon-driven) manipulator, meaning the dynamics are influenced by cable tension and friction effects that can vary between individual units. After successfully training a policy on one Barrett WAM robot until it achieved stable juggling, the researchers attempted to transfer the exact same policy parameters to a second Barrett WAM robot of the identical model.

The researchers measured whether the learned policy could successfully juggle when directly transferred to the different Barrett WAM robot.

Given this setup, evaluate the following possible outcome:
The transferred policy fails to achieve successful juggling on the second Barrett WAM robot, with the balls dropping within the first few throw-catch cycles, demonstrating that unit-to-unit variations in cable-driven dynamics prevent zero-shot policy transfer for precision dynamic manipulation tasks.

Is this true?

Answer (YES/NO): YES